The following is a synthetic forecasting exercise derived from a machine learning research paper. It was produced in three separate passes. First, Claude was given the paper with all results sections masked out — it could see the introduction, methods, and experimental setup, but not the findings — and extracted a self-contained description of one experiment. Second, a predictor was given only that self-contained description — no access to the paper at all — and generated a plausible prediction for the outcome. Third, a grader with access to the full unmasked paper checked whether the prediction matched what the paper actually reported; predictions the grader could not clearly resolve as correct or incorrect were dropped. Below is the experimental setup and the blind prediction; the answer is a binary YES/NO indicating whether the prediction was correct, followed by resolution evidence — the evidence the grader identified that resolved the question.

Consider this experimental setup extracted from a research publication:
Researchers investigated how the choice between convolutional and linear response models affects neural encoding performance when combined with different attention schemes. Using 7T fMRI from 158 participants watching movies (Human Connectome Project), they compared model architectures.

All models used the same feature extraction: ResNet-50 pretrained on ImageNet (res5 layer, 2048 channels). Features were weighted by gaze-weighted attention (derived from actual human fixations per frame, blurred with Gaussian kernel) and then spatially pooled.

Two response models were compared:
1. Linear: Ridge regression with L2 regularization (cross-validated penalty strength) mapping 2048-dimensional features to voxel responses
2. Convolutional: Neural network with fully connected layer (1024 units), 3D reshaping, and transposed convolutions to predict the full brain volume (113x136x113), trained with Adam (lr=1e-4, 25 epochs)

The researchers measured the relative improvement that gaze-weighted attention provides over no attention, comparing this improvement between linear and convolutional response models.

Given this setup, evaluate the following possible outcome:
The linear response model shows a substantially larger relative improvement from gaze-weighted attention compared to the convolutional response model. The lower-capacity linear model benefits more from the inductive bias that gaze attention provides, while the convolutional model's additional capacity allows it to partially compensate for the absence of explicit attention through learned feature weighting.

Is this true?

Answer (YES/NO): NO